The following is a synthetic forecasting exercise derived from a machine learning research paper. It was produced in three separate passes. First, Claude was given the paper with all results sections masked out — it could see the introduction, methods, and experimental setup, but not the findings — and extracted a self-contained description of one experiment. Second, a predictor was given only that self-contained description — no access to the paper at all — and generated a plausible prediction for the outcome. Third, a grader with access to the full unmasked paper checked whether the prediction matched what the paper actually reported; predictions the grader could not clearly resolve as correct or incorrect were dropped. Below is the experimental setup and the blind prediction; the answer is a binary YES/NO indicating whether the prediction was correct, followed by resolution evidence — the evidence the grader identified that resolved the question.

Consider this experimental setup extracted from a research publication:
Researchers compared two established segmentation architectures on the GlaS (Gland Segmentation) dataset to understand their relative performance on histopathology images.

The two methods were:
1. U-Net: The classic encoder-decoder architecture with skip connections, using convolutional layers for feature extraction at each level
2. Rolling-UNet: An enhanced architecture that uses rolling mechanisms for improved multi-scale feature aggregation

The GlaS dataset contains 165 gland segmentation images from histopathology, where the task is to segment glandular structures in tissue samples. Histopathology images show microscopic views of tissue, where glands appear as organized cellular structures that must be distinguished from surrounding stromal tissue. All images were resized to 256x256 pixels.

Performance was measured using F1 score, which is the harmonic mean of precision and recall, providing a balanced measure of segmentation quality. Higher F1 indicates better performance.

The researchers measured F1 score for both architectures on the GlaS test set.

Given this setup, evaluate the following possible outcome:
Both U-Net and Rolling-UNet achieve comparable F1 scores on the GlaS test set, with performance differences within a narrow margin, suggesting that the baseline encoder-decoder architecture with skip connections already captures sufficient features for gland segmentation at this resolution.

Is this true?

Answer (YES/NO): YES